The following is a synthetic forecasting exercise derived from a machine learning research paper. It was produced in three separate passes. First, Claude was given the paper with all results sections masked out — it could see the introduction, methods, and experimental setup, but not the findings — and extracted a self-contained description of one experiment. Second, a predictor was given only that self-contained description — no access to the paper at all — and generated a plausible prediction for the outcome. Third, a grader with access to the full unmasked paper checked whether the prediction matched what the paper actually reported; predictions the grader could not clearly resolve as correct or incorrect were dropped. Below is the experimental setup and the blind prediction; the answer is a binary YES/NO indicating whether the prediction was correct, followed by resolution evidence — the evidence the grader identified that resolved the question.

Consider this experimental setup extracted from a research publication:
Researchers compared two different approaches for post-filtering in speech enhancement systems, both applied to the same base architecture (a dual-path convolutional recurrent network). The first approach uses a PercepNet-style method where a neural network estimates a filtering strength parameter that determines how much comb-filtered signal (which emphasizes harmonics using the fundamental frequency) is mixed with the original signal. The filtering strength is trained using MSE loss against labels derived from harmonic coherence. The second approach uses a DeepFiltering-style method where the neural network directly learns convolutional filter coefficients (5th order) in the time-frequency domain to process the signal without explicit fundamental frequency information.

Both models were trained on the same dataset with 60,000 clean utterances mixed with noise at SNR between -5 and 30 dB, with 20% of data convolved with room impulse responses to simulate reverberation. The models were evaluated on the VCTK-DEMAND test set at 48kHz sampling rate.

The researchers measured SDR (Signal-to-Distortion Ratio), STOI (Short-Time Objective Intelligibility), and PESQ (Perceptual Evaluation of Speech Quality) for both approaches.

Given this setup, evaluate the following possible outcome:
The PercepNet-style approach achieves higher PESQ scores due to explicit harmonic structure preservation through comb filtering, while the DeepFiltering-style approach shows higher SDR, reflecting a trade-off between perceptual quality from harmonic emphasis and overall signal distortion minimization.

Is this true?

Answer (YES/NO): NO